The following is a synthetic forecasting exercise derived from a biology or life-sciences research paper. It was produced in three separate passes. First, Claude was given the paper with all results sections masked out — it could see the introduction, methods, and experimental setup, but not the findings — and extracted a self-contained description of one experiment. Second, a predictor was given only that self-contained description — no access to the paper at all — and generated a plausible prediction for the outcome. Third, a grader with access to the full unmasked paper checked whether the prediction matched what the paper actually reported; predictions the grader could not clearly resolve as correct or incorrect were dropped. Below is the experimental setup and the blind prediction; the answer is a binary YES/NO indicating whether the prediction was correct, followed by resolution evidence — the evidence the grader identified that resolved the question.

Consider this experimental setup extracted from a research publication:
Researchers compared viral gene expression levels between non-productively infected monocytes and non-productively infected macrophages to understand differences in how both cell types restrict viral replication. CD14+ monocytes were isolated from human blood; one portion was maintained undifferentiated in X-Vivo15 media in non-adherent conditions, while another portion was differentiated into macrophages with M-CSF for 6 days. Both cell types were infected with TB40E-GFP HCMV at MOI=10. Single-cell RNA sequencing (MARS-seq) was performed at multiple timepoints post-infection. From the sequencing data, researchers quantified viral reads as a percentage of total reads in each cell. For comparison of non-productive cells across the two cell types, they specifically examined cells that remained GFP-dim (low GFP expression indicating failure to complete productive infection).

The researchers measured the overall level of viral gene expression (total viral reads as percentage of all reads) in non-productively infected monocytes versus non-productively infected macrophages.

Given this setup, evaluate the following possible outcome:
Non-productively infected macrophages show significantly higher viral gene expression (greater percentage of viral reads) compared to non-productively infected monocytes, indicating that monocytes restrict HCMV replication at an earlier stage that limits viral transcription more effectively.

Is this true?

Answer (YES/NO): YES